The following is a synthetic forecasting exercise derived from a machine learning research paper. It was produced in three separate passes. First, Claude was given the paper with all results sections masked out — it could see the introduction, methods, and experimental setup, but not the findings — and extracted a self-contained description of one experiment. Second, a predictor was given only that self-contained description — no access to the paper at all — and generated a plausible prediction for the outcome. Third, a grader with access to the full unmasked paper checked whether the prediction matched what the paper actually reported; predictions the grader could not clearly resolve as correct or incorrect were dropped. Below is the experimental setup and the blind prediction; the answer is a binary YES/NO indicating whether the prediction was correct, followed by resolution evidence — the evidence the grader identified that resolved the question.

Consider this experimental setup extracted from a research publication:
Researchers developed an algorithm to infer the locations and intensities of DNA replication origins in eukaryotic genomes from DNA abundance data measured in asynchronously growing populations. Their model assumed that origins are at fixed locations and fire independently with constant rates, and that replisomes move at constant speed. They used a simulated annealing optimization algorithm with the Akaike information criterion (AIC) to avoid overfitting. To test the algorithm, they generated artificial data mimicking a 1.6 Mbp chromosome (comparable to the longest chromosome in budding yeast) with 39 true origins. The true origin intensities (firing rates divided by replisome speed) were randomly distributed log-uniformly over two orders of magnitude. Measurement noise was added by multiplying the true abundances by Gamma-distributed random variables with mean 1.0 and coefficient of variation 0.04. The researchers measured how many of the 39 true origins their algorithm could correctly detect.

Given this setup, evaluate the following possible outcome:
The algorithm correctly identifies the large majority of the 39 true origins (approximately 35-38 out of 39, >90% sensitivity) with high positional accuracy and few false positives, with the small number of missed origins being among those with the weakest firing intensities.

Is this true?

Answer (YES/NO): NO